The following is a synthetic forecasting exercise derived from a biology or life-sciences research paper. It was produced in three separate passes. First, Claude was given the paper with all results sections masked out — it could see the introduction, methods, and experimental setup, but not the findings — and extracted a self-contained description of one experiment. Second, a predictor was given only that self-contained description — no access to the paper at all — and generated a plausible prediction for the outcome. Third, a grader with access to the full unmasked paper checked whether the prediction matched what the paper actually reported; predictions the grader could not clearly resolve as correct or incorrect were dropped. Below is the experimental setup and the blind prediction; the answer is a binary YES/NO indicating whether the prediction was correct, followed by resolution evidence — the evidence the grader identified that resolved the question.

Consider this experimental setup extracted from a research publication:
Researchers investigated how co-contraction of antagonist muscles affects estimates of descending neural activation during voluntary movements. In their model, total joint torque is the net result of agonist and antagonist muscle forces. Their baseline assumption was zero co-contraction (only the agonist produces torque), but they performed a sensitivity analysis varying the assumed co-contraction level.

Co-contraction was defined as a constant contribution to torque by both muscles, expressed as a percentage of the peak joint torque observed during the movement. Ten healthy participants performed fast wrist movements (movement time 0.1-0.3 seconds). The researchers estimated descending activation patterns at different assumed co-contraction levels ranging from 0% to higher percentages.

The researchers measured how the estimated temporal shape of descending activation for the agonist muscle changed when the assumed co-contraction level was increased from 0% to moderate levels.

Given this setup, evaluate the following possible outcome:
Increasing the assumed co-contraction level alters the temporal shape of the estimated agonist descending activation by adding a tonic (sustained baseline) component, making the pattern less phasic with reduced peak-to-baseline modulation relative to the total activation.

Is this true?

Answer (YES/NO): NO